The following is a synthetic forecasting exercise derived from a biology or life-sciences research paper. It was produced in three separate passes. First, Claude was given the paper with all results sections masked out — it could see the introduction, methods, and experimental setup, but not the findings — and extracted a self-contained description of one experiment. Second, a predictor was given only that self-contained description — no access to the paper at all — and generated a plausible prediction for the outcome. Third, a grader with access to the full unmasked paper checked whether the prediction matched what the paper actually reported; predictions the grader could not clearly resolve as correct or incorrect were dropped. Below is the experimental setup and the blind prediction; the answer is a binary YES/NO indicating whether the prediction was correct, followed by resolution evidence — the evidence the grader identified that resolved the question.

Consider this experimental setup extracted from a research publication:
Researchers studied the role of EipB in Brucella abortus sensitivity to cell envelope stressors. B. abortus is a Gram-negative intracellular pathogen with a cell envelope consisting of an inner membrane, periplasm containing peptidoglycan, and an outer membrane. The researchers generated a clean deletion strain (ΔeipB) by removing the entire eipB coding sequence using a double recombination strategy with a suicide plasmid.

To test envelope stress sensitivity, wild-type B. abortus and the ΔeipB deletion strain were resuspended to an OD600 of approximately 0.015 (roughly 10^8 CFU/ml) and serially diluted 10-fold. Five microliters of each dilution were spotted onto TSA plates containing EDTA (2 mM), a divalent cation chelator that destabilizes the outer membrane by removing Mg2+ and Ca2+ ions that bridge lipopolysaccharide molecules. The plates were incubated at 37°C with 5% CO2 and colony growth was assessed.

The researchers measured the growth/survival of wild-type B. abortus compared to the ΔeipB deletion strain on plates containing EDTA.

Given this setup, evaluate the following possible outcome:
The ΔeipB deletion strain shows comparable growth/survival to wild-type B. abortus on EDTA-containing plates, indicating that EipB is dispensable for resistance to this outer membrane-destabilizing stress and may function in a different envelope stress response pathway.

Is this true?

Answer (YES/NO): NO